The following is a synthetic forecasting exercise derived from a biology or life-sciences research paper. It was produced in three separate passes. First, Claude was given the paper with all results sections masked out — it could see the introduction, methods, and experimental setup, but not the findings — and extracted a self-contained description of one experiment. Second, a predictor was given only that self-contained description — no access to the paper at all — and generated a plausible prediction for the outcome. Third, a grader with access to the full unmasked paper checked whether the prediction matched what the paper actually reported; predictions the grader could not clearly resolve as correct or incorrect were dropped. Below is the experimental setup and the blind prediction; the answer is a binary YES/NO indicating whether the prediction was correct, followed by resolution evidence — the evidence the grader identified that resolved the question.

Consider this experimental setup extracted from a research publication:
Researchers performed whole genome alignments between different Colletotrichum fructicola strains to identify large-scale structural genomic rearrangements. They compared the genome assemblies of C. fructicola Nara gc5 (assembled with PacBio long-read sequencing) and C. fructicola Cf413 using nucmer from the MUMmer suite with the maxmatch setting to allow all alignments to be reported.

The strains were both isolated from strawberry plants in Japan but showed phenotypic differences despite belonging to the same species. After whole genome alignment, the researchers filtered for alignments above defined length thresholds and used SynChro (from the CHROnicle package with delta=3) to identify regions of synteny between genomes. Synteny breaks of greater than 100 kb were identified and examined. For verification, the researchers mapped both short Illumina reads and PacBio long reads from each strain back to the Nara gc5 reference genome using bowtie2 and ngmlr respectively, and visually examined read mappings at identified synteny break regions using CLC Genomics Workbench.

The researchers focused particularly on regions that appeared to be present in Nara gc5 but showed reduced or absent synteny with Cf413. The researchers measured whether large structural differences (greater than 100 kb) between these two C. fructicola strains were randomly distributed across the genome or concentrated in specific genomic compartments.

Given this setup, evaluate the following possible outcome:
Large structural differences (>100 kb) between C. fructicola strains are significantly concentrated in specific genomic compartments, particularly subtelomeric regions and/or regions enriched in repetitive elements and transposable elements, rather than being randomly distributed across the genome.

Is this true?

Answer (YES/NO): YES